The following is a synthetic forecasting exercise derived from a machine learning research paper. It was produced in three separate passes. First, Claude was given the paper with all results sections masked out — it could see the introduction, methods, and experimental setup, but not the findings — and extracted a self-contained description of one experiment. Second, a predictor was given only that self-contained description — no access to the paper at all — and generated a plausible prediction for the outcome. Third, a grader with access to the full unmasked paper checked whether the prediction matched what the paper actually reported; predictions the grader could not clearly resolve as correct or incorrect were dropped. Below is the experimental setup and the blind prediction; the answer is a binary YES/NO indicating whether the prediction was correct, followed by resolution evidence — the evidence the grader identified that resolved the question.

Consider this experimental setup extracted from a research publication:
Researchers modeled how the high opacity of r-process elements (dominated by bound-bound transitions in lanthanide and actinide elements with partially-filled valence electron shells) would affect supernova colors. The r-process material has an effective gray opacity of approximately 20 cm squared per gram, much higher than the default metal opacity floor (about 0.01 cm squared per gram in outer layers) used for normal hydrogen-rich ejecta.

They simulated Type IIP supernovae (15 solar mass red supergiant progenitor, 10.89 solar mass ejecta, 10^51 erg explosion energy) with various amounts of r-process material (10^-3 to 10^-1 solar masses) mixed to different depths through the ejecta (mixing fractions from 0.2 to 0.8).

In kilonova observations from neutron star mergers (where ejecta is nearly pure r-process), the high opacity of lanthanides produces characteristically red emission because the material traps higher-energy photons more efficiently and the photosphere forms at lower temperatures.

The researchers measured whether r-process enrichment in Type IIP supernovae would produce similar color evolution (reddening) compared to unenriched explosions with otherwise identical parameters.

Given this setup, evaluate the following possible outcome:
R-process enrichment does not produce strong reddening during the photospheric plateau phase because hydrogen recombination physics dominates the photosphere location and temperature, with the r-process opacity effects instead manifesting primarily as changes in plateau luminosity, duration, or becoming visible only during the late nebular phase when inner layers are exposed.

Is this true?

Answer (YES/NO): NO